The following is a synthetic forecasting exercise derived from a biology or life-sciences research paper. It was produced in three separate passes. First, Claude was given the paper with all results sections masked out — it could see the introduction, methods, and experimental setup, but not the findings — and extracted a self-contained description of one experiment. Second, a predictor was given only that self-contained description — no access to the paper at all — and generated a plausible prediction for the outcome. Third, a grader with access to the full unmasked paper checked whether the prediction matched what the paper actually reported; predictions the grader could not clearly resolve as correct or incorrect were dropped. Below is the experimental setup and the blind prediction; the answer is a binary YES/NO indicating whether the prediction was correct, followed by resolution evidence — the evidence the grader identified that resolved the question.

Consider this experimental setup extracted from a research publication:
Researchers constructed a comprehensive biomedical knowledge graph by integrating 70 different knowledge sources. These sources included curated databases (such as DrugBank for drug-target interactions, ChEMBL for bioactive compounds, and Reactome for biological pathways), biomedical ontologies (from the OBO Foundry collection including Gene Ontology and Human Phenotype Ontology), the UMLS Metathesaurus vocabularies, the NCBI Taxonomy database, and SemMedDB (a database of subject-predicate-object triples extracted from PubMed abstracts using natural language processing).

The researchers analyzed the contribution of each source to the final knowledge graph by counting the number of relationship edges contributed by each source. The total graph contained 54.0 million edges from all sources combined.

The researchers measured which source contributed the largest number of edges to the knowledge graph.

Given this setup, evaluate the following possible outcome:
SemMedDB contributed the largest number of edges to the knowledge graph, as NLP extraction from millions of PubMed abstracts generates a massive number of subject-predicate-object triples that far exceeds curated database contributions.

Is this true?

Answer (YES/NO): YES